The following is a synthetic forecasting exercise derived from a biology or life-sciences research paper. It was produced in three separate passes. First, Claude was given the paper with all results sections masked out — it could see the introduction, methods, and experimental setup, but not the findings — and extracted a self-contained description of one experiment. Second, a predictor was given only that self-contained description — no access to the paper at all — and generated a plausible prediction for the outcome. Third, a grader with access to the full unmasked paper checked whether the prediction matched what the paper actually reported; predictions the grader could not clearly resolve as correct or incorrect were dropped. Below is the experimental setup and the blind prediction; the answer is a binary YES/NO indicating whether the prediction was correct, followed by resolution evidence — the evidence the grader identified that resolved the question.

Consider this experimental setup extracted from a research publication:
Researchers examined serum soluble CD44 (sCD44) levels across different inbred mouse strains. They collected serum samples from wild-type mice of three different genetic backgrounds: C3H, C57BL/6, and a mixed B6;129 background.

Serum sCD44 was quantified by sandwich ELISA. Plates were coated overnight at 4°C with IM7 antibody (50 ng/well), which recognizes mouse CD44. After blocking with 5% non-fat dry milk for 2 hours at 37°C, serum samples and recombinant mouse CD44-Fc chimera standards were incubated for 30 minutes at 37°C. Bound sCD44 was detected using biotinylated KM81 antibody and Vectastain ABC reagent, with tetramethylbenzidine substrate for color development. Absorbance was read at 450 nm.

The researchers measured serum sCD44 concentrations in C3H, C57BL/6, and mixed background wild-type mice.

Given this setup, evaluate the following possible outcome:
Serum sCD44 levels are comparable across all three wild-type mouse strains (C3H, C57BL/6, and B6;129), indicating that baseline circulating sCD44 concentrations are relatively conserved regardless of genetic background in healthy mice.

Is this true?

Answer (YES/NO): YES